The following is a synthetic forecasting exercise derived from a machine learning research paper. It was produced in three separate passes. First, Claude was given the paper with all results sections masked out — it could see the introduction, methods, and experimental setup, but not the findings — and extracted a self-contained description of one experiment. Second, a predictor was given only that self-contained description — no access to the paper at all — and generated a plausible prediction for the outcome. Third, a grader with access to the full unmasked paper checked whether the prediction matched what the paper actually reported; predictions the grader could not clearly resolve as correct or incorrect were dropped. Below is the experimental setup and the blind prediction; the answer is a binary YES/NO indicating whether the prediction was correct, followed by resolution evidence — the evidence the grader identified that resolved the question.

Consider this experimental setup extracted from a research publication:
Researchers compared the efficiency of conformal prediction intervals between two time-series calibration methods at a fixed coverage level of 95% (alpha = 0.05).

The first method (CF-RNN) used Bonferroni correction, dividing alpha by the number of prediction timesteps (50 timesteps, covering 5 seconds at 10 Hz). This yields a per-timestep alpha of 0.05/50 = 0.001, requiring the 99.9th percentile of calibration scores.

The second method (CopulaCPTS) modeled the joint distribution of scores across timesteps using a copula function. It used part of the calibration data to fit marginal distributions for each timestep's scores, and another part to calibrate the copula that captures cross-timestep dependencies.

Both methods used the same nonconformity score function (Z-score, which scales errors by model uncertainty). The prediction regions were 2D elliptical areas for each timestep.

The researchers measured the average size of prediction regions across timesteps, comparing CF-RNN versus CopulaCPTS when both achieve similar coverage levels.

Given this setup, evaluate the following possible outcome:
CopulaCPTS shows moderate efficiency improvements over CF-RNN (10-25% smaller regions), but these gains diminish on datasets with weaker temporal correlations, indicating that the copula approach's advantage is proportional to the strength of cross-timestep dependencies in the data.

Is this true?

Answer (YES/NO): NO